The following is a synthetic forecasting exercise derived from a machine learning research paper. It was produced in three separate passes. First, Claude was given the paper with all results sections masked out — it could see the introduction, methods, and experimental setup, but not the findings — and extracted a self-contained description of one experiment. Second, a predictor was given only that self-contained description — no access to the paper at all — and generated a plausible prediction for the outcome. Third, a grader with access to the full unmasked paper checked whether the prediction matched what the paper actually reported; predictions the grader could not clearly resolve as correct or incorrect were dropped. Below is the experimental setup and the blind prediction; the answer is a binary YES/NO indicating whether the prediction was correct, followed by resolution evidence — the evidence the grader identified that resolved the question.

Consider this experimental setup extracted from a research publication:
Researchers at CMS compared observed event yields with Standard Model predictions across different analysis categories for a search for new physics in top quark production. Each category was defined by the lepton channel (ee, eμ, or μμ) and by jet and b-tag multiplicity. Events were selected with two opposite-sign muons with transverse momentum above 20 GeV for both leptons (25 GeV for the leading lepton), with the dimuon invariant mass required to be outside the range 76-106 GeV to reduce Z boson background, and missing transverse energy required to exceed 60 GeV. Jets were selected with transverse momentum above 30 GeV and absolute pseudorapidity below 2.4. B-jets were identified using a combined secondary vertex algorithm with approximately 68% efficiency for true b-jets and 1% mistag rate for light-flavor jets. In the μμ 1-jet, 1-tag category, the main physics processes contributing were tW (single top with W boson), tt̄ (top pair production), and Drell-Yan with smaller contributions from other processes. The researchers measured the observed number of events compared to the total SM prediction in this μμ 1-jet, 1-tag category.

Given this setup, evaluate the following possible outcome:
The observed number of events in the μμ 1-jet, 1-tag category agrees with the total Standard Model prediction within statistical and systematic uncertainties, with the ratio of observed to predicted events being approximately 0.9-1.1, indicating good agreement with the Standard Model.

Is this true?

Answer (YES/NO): YES